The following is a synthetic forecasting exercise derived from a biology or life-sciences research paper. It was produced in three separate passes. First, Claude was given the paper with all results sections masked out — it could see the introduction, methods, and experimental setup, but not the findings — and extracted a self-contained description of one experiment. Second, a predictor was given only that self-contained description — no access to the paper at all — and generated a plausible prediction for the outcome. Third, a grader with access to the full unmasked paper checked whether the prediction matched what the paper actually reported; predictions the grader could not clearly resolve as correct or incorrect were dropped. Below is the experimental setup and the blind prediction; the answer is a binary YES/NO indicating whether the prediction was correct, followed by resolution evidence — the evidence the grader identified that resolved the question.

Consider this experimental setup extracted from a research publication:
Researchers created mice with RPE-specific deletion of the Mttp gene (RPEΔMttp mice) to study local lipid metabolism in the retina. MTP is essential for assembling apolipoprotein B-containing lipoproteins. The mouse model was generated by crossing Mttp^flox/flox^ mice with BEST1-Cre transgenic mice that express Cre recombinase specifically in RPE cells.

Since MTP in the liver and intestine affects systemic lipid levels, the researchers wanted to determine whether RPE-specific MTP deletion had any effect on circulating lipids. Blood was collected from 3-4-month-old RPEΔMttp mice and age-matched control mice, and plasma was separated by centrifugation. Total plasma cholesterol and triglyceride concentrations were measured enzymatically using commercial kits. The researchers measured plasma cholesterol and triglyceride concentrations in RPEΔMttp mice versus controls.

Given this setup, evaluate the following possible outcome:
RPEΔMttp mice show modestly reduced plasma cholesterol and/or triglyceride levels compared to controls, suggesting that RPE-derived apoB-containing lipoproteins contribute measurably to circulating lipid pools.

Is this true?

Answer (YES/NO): NO